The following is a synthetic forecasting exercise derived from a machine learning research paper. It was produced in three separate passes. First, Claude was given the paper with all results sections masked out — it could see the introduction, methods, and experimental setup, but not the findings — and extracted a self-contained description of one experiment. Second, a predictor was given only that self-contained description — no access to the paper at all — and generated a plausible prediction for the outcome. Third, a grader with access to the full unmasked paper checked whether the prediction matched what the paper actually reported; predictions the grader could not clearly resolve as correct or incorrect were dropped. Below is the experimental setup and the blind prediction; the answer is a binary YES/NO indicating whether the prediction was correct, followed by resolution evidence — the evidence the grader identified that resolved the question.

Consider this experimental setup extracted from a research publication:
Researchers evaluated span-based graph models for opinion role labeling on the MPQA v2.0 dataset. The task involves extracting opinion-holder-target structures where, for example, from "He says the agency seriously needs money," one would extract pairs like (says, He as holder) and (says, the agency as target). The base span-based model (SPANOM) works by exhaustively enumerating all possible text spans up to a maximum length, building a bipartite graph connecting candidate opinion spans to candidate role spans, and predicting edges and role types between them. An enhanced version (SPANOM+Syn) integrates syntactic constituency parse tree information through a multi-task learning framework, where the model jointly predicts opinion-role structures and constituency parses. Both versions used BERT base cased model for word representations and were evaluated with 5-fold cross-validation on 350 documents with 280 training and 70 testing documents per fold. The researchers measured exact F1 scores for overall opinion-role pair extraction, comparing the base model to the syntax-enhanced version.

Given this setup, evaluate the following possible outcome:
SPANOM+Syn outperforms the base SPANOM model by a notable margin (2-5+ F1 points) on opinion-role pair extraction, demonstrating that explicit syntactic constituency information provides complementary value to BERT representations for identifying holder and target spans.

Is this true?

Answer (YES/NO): NO